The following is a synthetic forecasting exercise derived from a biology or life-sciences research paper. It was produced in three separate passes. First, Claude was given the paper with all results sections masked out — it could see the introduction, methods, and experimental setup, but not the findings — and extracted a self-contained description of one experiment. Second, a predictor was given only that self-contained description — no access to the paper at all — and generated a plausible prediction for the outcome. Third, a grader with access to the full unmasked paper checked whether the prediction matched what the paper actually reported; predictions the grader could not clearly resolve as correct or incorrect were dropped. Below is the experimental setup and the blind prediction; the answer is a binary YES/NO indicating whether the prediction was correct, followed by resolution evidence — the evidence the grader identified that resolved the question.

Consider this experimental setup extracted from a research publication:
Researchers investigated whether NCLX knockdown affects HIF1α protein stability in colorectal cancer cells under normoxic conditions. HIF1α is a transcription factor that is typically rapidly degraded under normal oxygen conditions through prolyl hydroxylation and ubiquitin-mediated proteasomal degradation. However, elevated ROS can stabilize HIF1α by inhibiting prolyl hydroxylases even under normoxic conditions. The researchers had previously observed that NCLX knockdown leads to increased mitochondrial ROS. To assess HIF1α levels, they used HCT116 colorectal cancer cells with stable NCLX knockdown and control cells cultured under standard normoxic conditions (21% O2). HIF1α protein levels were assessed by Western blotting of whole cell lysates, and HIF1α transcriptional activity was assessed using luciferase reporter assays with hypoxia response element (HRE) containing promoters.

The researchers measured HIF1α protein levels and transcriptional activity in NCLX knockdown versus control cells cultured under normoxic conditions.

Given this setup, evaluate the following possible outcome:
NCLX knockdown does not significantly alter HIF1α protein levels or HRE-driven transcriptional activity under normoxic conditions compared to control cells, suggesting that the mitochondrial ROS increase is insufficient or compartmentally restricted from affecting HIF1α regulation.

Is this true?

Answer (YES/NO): NO